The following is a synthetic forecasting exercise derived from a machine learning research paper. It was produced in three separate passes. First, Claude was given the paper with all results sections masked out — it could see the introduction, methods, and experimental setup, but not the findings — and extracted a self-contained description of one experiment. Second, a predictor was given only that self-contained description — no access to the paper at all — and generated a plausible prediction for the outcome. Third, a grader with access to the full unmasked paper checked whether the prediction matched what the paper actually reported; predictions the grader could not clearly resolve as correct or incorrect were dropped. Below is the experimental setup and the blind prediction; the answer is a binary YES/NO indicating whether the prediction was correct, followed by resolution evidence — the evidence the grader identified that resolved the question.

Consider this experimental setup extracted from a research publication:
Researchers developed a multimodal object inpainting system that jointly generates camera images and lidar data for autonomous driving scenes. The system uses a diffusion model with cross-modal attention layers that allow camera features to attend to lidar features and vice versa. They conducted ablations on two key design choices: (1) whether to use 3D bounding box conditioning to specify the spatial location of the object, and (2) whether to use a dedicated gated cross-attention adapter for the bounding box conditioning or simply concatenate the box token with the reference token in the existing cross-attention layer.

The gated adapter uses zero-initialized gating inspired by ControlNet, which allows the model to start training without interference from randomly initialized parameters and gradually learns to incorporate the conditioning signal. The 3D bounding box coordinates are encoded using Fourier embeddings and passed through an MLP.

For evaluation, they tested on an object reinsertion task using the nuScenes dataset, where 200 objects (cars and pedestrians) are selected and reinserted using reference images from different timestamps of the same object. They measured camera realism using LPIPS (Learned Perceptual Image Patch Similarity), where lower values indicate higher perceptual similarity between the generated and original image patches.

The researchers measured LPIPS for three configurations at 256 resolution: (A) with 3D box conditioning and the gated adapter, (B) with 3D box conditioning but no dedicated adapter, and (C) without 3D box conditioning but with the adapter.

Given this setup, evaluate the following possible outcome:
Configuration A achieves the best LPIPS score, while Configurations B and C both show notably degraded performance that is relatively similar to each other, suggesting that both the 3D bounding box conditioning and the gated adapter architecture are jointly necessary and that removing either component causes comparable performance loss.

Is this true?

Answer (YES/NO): NO